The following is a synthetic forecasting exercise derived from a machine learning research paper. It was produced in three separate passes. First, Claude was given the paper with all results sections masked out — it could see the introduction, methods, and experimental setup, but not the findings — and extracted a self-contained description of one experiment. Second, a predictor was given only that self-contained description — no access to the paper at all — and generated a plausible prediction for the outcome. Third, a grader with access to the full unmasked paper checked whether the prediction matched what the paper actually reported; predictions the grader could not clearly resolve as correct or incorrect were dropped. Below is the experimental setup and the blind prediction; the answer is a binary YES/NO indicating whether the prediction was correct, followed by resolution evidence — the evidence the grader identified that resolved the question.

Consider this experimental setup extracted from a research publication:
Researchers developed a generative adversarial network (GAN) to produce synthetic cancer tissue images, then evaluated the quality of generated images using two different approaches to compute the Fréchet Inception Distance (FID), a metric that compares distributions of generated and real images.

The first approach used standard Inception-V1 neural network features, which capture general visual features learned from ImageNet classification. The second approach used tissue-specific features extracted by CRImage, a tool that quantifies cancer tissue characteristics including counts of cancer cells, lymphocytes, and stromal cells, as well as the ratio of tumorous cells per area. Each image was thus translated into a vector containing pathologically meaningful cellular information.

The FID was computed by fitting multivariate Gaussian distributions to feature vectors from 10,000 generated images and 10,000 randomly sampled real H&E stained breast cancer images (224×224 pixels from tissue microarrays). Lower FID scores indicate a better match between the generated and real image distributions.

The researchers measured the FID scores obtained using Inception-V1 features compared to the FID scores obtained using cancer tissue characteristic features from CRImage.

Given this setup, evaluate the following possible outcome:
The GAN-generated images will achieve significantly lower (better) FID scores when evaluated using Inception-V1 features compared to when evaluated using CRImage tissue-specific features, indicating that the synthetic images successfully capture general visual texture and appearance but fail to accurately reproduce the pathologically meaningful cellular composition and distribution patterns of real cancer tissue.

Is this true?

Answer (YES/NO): NO